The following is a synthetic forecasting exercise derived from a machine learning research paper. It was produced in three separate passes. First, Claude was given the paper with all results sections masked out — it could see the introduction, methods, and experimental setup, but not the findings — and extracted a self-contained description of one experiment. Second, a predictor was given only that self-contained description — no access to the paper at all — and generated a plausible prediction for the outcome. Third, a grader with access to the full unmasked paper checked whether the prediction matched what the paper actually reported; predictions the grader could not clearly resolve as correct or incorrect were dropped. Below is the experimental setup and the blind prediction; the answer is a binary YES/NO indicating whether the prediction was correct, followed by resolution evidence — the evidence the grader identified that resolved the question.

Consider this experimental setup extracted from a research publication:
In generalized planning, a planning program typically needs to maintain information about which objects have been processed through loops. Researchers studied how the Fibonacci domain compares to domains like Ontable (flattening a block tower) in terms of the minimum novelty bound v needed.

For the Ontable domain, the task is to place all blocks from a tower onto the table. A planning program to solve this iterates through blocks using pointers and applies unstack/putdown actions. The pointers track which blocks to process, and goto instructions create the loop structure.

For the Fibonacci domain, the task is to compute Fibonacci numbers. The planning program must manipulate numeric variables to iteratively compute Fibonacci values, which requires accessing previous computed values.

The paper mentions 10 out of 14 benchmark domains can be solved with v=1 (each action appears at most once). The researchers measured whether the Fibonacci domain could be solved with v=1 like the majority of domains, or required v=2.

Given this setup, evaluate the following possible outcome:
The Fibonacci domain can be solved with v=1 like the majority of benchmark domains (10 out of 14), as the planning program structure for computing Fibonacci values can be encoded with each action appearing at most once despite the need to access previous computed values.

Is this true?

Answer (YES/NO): NO